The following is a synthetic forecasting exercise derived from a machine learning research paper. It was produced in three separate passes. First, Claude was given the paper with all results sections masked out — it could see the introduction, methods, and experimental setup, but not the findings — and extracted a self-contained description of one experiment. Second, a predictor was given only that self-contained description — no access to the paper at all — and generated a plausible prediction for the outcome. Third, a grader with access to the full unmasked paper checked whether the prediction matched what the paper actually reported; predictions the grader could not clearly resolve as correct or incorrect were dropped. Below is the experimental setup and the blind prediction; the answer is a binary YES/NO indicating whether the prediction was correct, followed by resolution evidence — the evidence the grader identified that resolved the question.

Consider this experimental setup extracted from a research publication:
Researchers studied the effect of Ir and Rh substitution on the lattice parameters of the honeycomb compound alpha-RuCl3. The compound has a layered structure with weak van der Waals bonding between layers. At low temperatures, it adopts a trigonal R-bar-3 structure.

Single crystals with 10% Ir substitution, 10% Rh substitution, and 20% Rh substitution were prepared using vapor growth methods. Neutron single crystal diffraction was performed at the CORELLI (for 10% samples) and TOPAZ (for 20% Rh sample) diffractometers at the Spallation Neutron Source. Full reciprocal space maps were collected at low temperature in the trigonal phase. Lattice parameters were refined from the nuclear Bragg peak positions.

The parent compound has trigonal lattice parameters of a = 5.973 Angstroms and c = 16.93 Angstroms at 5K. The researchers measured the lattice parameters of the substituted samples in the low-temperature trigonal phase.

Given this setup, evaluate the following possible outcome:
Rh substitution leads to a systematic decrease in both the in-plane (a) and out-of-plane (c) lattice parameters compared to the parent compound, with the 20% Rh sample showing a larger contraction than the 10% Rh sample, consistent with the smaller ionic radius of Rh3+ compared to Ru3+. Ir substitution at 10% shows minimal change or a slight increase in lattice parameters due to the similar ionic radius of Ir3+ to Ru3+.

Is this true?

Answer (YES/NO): NO